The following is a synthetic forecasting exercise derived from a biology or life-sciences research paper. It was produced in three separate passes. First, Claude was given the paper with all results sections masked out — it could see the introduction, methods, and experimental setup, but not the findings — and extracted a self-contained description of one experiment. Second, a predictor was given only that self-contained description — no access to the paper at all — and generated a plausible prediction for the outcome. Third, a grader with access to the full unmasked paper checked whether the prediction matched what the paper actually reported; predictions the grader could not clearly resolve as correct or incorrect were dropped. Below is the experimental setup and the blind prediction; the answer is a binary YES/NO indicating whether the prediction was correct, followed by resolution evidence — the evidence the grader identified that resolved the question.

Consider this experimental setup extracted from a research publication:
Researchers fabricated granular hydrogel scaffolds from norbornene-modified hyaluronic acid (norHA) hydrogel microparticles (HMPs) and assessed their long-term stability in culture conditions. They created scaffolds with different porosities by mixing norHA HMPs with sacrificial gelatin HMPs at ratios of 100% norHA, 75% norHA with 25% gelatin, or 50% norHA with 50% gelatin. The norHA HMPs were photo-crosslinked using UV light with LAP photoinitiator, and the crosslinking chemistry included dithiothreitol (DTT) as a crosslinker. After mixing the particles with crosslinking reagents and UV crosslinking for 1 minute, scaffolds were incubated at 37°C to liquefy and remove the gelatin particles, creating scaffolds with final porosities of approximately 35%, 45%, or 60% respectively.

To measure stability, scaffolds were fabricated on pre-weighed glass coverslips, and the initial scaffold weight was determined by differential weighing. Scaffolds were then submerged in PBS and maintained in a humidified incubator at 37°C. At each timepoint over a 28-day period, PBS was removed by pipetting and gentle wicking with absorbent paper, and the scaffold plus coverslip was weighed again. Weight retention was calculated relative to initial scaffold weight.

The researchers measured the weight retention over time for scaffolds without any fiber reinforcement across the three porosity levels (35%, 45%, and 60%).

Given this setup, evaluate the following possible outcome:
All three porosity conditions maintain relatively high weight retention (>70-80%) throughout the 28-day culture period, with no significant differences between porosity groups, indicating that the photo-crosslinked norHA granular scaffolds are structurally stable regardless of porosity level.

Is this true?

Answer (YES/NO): NO